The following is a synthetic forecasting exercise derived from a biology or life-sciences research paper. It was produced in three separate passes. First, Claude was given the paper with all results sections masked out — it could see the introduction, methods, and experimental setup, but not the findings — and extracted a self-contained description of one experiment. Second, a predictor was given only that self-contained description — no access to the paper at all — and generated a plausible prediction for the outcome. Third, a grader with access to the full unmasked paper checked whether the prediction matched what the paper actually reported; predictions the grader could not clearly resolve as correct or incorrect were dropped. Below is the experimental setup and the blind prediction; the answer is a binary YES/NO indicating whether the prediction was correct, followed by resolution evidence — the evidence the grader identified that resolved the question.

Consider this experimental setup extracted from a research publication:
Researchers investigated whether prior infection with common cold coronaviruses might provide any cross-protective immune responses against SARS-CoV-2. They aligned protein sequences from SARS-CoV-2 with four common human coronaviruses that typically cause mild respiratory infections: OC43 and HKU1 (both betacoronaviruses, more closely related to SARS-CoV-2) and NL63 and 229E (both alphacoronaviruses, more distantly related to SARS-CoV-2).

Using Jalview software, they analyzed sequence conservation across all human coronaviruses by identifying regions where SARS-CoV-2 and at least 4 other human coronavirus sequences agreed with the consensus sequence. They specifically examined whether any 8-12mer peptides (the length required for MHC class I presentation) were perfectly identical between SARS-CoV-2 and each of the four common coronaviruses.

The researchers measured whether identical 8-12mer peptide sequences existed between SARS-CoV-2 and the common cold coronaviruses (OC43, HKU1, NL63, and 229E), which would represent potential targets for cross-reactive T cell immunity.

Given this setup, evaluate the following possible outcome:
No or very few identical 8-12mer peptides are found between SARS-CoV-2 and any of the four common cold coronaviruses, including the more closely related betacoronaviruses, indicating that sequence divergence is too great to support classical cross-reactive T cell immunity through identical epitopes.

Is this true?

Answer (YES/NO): NO